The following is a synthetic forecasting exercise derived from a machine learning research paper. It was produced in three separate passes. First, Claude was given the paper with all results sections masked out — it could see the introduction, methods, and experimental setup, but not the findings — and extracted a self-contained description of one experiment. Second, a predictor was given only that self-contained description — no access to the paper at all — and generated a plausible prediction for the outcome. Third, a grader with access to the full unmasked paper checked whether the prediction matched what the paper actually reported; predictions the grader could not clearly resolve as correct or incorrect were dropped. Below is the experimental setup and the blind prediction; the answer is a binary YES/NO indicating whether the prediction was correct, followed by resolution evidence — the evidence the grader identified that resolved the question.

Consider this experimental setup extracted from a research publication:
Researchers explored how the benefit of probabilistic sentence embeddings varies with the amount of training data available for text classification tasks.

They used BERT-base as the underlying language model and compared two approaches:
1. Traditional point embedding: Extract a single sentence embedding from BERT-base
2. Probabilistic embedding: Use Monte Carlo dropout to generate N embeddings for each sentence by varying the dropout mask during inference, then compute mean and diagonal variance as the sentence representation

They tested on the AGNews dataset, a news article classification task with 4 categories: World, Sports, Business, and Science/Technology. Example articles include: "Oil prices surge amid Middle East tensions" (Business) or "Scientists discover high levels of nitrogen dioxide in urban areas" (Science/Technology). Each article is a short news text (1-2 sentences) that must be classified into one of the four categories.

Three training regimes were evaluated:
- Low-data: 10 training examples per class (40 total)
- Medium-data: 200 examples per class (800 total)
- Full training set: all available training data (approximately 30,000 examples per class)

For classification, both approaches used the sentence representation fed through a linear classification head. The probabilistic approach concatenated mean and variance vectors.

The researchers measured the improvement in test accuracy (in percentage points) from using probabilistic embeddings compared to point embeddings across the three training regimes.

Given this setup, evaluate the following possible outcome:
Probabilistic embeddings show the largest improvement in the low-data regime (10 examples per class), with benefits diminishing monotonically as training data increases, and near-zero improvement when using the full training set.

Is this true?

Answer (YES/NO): YES